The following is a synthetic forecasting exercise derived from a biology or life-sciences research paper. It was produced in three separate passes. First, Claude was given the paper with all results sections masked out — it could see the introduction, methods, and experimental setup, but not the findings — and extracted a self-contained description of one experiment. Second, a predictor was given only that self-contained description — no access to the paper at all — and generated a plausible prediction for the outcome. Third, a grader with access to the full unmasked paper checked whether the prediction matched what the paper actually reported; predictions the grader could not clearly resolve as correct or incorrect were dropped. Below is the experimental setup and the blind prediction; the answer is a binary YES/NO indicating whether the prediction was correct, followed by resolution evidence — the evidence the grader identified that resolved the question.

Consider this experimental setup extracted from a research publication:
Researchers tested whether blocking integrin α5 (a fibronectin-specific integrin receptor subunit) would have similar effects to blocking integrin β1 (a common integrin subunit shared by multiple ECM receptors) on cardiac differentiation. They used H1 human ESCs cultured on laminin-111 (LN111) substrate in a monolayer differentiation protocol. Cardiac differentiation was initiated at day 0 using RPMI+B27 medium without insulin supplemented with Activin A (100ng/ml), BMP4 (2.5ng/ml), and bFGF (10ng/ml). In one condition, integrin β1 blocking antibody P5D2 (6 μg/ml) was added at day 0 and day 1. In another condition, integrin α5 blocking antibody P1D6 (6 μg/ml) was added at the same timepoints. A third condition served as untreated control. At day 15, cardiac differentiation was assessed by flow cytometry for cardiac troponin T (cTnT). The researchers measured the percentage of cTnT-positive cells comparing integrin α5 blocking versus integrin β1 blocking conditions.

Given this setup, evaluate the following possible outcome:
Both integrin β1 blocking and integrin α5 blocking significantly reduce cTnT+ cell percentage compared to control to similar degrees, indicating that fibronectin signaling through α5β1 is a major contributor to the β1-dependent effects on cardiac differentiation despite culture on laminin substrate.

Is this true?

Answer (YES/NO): NO